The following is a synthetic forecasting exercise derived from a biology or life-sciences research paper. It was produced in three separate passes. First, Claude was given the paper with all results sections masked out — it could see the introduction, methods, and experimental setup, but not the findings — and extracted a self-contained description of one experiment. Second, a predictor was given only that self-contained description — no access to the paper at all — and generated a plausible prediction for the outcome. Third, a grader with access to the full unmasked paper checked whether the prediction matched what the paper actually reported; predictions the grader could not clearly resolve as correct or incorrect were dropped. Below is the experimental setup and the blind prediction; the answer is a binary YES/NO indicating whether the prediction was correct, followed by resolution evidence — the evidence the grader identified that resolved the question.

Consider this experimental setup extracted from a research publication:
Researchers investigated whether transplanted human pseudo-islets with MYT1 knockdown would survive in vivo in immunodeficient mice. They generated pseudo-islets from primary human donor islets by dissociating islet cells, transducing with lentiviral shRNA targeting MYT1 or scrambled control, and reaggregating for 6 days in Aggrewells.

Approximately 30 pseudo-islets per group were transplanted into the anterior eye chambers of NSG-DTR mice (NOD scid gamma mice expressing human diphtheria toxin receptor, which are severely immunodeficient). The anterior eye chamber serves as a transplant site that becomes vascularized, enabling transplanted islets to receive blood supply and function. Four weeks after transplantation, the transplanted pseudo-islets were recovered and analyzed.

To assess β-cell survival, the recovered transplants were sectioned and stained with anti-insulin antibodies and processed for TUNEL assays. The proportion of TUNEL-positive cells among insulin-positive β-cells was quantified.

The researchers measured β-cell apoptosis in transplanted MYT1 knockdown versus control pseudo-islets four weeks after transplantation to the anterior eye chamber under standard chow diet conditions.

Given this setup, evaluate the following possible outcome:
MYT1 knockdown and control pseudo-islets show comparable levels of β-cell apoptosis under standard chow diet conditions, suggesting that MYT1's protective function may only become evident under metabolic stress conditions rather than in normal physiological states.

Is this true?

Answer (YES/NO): NO